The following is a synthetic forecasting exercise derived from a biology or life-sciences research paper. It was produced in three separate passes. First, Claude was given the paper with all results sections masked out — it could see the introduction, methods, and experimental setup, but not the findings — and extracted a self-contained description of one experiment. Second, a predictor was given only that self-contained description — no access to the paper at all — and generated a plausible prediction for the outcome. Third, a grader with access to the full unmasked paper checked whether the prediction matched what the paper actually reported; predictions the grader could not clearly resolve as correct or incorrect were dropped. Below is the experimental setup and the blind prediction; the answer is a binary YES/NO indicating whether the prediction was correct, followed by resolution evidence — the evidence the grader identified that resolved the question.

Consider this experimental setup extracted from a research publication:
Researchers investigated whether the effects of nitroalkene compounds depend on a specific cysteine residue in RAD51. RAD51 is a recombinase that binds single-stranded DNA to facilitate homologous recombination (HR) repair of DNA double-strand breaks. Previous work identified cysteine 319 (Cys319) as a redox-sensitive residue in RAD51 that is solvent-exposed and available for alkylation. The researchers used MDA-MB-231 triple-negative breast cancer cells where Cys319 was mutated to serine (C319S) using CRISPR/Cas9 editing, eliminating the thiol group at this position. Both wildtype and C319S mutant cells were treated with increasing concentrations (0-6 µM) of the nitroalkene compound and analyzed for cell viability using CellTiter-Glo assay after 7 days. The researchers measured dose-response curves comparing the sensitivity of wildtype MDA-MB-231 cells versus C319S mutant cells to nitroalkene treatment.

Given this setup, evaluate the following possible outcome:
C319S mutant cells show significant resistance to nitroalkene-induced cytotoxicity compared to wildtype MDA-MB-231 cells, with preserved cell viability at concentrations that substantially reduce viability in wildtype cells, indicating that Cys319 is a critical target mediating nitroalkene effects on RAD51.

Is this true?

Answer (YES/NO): YES